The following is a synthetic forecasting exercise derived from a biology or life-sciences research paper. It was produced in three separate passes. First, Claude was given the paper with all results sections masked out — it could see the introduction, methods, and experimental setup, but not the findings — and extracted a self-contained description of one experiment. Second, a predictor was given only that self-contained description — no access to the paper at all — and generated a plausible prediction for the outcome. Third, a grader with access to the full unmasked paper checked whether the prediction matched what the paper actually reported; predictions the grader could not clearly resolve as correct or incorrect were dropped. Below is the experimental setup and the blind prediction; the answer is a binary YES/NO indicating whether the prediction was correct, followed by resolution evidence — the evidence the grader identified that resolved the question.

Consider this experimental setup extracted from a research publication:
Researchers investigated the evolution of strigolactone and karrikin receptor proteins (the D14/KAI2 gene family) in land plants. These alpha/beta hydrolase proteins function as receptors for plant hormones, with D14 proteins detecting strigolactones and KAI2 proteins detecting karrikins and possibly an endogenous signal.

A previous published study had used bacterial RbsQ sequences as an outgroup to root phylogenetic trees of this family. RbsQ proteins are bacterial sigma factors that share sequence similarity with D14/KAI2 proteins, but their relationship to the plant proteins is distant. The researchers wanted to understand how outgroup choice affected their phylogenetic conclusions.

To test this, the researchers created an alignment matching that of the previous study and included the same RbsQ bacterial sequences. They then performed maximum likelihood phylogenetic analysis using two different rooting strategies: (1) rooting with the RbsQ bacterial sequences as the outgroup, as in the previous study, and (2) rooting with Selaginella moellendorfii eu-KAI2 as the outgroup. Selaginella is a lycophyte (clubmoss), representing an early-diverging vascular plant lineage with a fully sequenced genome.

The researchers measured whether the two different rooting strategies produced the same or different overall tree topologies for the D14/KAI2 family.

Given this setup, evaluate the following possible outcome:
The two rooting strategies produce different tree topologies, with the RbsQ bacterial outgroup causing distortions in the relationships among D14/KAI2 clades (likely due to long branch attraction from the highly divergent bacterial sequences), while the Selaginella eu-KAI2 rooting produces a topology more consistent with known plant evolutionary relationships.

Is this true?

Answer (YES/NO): NO